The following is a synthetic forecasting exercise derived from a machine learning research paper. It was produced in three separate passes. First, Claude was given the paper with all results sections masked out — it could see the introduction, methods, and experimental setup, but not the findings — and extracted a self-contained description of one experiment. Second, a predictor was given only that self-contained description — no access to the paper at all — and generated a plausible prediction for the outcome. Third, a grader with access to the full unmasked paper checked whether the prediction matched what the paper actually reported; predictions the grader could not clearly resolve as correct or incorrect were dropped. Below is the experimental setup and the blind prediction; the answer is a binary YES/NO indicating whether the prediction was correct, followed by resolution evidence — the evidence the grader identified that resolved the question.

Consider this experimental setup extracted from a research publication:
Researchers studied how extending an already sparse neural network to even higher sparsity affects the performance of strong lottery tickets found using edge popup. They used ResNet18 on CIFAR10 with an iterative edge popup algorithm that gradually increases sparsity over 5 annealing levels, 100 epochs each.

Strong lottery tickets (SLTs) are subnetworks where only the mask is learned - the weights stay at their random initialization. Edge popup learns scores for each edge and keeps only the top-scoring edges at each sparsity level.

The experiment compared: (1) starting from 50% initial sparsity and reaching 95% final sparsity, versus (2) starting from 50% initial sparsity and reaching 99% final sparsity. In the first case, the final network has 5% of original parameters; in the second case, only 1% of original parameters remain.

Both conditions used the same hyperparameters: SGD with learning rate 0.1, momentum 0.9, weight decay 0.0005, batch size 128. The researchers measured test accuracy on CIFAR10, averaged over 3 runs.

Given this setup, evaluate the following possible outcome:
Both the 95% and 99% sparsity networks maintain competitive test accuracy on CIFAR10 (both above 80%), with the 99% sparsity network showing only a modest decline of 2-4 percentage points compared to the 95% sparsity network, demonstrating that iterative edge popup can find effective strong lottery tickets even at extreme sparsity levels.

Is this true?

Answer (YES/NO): NO